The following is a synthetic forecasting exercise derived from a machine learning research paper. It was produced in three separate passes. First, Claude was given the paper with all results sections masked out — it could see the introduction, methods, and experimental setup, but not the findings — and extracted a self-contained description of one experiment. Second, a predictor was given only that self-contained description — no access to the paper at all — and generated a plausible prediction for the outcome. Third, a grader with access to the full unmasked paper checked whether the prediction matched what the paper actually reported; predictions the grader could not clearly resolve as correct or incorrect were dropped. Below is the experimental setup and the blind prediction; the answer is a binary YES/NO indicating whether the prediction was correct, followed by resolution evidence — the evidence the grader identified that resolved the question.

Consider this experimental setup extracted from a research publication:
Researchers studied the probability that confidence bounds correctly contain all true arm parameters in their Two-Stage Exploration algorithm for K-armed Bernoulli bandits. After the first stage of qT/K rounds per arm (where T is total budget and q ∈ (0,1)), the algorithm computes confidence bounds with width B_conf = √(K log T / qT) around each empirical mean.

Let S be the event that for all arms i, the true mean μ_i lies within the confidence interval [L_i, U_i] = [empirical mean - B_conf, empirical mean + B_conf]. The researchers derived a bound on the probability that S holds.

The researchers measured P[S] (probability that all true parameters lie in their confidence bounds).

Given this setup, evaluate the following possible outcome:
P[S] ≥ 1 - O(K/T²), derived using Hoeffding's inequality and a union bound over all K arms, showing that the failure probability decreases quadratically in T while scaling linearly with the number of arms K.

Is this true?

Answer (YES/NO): YES